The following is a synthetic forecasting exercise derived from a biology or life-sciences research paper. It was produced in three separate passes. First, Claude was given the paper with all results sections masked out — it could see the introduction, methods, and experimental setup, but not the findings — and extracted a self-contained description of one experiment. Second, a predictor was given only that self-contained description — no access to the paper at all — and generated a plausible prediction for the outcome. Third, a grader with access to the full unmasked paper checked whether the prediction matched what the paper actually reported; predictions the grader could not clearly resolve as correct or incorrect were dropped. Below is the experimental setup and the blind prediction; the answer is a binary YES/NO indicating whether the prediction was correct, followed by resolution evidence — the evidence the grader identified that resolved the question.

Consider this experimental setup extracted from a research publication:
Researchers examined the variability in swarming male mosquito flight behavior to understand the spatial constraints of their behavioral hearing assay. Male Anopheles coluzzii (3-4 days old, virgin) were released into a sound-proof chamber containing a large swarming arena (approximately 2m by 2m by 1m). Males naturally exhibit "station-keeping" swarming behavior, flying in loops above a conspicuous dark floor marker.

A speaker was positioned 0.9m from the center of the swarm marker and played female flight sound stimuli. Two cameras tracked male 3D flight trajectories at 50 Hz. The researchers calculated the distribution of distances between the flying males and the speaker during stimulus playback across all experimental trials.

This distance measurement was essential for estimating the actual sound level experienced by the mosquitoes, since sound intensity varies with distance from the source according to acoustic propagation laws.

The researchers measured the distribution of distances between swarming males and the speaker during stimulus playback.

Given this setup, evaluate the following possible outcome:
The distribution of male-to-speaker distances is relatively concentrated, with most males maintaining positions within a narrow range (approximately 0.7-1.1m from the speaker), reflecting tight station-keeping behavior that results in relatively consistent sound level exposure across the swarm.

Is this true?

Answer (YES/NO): YES